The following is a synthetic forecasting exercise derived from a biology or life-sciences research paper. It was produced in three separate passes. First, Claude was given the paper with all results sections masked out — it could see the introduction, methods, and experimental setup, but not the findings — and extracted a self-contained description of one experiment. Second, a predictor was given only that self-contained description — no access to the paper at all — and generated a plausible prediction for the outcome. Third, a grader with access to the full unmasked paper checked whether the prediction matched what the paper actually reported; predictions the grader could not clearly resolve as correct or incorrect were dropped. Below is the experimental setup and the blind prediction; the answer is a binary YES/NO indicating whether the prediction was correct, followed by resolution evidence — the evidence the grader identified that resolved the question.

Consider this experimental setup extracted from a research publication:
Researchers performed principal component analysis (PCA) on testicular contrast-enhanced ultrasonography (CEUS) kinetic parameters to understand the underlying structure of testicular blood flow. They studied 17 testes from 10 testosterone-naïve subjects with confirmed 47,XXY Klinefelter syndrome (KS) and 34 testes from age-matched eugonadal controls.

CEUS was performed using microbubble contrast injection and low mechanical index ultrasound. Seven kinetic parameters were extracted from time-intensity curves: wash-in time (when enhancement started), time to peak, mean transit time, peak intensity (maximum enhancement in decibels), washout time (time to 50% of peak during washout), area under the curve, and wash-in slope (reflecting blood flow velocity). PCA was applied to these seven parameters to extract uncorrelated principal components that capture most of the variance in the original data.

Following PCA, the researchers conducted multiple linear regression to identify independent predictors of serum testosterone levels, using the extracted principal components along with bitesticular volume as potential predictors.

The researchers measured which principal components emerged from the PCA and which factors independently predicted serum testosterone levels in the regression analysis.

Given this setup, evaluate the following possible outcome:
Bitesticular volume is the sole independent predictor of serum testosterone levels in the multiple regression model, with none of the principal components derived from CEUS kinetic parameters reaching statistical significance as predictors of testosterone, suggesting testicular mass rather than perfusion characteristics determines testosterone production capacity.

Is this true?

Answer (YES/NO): NO